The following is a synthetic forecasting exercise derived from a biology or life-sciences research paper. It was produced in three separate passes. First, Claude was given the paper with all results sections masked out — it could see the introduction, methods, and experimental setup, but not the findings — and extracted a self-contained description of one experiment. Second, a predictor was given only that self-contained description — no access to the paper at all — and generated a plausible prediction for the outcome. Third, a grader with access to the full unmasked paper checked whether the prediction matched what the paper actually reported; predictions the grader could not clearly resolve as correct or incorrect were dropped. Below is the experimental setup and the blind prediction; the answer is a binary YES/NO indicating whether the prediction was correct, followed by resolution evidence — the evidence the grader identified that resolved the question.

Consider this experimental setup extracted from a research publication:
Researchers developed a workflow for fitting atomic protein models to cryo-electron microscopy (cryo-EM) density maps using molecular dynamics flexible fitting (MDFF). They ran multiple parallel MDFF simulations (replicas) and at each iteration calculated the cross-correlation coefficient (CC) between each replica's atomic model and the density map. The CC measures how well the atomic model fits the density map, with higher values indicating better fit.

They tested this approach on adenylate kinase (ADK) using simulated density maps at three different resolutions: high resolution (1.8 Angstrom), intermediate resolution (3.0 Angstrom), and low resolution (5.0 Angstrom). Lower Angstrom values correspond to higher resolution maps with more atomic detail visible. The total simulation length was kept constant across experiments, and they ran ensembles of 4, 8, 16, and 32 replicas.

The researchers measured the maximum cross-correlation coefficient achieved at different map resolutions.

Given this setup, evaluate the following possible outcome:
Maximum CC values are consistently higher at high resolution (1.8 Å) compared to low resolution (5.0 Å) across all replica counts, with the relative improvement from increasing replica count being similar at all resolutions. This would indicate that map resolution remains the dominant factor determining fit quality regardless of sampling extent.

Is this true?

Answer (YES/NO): NO